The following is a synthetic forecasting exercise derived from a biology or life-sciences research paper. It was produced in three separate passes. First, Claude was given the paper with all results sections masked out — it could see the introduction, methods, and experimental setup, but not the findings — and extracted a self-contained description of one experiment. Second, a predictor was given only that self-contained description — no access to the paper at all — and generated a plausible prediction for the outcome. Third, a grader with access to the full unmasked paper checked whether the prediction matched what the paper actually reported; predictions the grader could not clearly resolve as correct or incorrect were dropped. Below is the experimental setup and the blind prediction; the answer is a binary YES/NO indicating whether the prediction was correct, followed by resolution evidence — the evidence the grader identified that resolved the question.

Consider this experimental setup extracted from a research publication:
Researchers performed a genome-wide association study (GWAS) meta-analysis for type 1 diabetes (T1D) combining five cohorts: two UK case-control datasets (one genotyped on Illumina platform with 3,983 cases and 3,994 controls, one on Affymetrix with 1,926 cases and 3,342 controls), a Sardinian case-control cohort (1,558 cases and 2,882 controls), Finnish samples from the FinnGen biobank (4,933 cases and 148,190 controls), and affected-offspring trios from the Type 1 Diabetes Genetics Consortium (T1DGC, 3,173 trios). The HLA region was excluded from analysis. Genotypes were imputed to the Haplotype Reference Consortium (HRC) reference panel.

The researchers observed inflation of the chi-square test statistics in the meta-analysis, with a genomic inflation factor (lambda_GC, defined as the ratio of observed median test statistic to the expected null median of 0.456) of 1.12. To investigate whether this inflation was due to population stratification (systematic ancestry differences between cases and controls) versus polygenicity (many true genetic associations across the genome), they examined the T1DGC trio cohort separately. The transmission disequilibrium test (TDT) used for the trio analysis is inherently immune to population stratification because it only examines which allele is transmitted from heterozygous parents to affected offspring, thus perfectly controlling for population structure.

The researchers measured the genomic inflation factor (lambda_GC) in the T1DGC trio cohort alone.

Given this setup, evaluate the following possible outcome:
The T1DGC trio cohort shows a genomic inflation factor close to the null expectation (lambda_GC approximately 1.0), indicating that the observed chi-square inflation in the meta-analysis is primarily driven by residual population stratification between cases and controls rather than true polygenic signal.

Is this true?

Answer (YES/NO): NO